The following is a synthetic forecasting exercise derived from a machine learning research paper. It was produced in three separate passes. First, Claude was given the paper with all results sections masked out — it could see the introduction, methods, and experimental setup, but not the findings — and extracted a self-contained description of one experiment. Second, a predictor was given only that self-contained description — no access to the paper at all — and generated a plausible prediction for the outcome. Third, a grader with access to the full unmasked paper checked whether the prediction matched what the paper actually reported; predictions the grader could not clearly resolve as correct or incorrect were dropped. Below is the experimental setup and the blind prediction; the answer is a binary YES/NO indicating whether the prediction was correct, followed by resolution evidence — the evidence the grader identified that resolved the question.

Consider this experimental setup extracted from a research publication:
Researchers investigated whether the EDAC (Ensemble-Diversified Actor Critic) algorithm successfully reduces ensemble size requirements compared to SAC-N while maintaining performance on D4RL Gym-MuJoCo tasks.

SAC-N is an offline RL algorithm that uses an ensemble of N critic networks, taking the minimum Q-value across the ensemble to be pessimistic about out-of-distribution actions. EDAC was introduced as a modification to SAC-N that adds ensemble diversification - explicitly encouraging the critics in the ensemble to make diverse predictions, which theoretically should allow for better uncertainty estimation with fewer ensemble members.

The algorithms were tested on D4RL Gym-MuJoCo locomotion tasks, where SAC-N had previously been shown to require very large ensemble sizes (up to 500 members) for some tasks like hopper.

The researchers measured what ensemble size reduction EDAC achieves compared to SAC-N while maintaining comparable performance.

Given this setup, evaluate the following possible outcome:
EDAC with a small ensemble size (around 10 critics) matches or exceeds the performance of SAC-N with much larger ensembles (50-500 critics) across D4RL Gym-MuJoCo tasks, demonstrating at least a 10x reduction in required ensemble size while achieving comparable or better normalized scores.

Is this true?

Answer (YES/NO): NO